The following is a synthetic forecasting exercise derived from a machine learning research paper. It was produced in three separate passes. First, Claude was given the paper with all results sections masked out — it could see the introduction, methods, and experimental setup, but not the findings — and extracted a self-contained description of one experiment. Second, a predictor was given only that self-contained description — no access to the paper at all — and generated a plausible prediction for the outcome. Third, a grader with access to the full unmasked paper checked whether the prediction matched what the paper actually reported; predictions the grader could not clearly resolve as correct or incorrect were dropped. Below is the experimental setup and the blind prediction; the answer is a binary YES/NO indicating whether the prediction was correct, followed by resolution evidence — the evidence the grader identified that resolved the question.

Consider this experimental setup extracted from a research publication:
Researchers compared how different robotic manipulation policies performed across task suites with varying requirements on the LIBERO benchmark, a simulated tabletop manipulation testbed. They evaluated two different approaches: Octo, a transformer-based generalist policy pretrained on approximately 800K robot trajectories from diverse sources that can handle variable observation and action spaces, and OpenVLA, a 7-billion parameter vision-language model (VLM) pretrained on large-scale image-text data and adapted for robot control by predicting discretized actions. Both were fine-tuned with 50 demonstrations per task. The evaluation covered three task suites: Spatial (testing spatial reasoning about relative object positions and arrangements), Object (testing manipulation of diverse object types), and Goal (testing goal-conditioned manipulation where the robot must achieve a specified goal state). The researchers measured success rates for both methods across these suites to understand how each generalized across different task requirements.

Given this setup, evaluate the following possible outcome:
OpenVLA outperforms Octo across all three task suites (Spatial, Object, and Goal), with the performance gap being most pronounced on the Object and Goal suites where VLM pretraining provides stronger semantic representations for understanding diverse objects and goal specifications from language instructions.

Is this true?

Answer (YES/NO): NO